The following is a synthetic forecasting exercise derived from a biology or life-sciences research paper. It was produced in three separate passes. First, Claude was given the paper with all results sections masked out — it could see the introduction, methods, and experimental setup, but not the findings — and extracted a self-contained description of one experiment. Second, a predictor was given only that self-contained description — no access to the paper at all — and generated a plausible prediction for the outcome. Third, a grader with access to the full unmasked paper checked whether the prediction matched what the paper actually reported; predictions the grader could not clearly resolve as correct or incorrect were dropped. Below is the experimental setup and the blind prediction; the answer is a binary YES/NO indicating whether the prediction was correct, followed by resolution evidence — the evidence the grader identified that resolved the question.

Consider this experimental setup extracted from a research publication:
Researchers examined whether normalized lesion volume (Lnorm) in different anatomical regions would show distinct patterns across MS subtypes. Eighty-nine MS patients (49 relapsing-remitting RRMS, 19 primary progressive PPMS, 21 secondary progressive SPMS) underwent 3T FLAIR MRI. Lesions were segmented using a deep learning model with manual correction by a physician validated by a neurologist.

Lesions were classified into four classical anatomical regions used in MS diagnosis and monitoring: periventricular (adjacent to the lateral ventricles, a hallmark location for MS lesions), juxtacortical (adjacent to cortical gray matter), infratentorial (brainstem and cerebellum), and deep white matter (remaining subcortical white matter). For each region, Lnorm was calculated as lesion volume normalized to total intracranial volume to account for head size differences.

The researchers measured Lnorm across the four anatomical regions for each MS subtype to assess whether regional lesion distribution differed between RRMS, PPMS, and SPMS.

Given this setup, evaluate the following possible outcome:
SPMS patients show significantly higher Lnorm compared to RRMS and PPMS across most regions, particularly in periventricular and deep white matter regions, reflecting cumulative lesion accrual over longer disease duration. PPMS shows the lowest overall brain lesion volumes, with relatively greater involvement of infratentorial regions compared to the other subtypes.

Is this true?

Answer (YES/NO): NO